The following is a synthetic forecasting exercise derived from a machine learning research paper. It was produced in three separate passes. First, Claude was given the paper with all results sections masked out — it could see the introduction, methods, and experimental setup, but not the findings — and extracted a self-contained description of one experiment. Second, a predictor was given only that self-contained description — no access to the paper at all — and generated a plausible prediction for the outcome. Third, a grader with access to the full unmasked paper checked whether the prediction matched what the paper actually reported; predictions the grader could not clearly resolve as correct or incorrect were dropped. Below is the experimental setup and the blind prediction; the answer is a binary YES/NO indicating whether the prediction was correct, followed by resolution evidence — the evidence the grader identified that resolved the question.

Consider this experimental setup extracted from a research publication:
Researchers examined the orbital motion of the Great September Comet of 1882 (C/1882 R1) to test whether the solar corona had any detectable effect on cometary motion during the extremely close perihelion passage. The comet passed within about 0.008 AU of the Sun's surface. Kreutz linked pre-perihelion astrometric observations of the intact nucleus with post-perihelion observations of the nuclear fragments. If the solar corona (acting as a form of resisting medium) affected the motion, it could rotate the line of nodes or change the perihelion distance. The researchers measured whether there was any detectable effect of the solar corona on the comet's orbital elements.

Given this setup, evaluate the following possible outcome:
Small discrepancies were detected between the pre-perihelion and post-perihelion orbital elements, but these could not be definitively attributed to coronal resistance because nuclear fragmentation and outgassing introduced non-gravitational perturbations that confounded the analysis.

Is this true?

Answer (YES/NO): NO